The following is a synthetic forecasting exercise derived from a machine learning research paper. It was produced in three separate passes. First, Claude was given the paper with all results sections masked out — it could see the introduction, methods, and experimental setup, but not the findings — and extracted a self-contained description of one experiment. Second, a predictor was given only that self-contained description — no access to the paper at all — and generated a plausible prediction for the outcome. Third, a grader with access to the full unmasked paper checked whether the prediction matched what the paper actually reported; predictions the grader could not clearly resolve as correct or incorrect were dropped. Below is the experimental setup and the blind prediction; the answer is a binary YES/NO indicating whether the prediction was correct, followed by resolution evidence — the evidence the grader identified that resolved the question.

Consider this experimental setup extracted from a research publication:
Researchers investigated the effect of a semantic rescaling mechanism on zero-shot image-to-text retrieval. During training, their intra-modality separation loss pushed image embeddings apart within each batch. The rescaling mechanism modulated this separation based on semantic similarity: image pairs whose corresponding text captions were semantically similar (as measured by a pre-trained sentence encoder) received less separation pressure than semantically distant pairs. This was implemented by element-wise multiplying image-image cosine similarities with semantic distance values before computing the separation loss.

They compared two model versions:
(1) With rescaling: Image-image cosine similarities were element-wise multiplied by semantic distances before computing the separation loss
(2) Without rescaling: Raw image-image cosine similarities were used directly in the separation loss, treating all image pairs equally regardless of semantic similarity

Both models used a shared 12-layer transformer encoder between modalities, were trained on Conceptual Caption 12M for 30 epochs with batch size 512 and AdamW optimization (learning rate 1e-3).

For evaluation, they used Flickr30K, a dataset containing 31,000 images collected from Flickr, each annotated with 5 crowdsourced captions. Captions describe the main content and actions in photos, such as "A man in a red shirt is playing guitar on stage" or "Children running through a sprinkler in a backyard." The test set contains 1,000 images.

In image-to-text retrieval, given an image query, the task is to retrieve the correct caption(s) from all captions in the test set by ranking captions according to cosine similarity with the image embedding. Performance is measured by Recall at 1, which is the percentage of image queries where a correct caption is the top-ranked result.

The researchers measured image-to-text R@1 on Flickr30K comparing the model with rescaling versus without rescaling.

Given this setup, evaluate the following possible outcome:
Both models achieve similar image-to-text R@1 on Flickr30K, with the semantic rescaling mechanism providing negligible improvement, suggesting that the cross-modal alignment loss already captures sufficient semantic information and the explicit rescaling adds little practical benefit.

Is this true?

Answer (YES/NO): NO